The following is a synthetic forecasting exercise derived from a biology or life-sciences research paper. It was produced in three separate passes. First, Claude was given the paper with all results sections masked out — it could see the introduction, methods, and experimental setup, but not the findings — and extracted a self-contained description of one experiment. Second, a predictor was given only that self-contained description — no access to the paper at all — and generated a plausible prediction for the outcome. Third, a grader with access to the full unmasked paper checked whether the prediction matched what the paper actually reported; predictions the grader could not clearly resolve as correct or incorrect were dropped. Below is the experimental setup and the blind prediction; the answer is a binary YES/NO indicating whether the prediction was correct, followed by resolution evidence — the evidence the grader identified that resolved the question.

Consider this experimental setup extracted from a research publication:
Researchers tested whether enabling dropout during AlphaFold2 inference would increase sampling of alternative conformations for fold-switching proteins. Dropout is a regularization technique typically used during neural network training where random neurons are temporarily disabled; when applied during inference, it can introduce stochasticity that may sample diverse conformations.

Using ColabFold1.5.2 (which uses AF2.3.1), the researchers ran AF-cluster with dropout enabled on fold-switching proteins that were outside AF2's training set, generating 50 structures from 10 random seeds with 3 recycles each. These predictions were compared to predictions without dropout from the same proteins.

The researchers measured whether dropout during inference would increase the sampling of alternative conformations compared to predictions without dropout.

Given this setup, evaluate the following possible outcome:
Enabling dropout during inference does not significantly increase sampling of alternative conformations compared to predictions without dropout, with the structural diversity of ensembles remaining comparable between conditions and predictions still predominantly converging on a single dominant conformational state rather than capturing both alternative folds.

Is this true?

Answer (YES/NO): YES